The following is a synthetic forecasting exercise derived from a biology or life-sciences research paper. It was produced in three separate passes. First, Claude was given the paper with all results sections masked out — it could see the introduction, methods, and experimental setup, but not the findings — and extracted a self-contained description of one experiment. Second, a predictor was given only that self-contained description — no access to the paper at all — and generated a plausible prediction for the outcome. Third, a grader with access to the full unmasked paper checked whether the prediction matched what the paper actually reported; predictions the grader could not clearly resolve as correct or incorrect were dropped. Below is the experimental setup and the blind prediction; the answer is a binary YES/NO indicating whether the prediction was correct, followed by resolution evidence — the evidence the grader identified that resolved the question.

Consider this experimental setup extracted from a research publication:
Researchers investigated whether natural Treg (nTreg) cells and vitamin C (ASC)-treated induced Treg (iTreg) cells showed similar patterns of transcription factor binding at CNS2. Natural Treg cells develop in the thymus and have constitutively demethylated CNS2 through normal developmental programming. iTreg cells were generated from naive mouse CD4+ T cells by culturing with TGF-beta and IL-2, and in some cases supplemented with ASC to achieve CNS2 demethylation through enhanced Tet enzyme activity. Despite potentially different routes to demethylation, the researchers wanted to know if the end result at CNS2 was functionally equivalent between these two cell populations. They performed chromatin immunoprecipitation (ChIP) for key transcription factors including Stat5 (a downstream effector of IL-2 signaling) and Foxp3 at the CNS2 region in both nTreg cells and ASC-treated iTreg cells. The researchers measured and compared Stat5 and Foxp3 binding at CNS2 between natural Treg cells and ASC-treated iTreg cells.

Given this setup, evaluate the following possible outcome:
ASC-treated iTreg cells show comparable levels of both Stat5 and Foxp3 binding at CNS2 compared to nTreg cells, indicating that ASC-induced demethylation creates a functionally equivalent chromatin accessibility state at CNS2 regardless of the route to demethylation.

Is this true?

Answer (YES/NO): YES